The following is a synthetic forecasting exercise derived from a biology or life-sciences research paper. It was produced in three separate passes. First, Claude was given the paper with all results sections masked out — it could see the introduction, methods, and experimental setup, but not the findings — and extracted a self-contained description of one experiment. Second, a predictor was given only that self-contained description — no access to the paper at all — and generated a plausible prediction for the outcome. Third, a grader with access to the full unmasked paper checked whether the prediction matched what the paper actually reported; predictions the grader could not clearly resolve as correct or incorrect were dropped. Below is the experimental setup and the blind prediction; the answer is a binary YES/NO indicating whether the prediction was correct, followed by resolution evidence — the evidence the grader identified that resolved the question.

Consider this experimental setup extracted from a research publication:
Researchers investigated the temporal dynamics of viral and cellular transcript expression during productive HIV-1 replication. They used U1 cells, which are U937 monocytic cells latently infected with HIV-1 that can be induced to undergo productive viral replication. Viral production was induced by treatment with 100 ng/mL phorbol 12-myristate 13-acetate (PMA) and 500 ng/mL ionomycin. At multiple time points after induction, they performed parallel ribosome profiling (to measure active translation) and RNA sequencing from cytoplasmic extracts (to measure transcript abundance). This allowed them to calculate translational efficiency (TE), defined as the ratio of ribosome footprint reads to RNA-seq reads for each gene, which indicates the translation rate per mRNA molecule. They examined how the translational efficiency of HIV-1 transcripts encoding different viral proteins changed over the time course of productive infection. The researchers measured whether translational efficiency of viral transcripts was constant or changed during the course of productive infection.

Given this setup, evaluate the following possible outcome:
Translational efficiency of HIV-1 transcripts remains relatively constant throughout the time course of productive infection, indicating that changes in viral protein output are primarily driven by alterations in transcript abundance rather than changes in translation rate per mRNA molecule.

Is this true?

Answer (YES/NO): NO